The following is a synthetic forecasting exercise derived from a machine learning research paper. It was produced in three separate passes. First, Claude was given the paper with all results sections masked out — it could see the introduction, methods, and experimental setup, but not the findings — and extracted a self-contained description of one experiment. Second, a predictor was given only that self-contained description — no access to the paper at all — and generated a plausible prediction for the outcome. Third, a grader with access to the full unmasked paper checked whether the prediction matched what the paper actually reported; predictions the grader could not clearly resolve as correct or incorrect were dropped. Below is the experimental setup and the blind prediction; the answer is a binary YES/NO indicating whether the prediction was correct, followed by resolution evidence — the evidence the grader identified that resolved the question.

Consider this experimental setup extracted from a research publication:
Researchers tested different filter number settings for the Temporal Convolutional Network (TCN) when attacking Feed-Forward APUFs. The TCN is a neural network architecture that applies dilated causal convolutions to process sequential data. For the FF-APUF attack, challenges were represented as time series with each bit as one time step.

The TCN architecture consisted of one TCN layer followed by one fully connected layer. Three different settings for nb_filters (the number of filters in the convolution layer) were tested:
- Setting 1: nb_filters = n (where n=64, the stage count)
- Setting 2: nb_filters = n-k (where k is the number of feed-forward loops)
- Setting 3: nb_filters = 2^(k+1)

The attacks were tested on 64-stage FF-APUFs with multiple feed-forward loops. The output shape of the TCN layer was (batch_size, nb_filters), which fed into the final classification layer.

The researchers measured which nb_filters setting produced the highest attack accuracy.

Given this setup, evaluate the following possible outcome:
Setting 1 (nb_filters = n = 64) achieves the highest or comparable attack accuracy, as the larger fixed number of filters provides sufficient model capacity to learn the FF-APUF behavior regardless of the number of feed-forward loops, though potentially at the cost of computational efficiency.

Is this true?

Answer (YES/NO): NO